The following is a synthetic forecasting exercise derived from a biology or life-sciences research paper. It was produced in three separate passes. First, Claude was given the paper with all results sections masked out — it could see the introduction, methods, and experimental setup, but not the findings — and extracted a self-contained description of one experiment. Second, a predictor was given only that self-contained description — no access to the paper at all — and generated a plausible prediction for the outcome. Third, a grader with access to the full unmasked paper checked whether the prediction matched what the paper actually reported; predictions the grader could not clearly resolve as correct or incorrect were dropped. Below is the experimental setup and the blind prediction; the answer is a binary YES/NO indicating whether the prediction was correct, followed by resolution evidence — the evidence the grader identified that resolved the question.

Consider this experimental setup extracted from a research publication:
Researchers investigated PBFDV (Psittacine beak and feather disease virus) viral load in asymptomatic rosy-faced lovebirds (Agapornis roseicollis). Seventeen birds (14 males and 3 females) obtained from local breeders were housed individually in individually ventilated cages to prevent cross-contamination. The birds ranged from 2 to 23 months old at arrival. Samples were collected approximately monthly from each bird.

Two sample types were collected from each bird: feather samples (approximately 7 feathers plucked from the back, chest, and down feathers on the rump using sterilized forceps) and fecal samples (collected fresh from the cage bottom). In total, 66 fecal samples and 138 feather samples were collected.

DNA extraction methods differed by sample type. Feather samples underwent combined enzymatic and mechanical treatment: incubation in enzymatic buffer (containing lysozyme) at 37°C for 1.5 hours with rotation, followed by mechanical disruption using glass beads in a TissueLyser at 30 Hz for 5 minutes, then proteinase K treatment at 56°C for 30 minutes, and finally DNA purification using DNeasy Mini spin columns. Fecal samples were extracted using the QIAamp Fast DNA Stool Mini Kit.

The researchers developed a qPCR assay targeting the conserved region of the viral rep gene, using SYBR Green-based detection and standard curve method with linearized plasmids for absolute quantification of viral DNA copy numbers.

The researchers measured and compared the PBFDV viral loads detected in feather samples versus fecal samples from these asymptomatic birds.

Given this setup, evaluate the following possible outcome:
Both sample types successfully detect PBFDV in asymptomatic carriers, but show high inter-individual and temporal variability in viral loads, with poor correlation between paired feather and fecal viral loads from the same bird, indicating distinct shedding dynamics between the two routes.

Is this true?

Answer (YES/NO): NO